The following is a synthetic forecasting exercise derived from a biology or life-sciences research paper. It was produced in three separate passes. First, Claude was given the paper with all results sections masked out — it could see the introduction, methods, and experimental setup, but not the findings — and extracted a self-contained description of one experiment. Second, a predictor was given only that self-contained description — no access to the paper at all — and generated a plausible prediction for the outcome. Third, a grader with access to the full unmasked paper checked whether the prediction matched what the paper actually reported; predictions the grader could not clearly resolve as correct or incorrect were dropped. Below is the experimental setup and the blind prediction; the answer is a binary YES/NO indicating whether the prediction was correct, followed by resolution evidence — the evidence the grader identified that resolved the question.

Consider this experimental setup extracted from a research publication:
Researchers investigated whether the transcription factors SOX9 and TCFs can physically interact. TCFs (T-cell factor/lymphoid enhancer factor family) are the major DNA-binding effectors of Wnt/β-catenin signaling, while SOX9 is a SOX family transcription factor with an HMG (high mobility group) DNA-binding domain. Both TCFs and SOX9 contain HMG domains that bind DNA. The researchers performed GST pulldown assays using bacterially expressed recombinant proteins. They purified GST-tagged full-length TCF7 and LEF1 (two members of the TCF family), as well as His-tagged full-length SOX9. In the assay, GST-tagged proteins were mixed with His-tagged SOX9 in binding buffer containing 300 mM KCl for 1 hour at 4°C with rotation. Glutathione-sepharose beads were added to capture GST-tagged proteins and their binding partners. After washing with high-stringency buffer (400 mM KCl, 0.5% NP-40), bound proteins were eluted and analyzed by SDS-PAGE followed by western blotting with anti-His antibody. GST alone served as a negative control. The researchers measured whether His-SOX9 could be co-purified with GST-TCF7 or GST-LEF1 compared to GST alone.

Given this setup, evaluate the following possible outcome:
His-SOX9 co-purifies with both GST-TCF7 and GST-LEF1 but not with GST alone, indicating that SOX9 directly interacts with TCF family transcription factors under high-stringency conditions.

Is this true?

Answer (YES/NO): YES